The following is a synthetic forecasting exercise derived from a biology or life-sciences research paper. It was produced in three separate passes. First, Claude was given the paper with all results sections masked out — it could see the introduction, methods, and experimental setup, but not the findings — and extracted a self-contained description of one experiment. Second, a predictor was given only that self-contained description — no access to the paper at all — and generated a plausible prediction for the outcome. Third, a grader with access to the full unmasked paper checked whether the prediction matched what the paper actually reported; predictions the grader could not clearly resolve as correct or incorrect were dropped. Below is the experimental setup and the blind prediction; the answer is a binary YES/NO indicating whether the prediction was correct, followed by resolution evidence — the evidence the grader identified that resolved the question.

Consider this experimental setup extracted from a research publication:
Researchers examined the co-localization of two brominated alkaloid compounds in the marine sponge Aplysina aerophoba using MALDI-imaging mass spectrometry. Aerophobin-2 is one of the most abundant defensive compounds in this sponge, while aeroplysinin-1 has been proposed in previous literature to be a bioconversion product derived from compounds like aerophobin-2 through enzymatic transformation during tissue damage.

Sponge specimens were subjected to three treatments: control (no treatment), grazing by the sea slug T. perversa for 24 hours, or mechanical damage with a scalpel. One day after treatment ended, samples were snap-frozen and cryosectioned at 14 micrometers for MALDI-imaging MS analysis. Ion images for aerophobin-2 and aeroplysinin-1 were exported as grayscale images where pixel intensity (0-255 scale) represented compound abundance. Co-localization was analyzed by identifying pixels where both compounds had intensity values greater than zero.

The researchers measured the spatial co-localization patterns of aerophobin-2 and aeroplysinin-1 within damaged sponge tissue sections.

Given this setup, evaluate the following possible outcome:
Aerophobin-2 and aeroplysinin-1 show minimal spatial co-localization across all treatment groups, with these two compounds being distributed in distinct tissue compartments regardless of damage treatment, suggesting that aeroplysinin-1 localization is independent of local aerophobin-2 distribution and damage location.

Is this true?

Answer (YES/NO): NO